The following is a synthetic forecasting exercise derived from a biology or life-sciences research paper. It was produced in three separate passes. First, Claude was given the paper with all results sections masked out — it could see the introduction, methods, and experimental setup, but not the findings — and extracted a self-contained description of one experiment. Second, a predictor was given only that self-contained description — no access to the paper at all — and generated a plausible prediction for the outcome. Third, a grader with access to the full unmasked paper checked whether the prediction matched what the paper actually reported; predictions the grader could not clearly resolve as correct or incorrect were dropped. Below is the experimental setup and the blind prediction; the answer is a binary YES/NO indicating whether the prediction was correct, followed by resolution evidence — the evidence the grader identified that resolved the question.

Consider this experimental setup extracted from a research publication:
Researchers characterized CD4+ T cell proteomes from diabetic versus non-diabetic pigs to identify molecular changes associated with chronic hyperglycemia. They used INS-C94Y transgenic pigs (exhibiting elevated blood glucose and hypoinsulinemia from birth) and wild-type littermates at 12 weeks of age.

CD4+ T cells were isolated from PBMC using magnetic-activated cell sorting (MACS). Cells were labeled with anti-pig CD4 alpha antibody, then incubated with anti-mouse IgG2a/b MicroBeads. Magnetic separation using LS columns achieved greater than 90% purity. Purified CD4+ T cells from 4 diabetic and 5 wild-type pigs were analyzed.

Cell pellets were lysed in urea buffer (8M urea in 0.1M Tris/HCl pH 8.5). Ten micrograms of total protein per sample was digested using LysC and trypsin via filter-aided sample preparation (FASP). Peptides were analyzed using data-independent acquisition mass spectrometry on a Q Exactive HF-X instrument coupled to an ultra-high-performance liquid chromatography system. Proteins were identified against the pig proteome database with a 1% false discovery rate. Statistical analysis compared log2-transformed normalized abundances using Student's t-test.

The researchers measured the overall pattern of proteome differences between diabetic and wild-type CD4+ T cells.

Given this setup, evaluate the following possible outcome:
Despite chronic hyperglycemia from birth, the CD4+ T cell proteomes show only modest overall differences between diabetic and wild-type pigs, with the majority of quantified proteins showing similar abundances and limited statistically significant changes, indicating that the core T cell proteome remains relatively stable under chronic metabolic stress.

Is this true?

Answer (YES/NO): YES